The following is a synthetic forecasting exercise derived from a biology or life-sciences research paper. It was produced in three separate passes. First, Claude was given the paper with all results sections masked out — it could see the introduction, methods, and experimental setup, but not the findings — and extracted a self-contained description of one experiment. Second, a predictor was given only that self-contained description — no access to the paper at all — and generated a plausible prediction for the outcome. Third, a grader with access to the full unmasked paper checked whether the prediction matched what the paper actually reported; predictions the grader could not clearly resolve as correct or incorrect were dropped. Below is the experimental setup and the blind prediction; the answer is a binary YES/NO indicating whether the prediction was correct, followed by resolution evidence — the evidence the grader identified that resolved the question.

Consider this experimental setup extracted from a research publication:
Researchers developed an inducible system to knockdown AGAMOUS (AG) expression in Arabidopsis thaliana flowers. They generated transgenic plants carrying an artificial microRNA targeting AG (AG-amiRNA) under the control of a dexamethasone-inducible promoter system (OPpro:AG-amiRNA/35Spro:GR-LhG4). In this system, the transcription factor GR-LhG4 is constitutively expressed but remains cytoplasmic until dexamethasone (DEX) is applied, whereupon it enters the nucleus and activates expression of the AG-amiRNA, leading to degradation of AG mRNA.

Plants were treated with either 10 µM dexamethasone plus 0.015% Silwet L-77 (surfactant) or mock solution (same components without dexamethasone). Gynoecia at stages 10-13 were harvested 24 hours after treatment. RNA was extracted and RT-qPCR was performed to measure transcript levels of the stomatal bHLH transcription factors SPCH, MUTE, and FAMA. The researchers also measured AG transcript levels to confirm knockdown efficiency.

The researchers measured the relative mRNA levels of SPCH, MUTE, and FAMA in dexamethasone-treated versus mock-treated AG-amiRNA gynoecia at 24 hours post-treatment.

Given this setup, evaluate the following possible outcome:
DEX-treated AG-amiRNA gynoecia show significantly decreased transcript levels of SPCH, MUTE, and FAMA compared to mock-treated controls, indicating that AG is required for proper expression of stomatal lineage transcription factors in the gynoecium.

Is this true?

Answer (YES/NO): NO